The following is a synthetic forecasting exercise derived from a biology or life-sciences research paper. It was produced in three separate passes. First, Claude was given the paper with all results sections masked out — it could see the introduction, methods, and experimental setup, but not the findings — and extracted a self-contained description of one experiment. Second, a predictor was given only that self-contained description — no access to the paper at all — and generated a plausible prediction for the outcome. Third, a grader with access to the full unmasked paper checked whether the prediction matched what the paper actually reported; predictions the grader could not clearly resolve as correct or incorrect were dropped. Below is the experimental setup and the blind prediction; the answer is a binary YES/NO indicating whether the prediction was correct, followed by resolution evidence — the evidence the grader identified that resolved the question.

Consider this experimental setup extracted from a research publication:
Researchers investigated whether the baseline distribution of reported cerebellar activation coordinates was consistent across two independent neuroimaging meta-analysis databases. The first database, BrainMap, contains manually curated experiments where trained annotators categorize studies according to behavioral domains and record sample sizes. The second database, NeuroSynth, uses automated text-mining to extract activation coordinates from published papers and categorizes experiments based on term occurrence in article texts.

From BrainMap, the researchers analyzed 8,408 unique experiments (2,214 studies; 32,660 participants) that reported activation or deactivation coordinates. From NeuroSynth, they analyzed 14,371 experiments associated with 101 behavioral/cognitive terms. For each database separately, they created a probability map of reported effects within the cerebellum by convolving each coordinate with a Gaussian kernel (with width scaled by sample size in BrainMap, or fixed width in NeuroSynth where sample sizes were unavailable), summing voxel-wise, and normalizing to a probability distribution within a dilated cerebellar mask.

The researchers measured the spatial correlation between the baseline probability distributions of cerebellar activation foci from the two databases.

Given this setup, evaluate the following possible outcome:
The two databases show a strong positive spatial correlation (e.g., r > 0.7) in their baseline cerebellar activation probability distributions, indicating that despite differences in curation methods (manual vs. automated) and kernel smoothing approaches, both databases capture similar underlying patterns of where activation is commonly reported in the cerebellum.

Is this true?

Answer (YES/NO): YES